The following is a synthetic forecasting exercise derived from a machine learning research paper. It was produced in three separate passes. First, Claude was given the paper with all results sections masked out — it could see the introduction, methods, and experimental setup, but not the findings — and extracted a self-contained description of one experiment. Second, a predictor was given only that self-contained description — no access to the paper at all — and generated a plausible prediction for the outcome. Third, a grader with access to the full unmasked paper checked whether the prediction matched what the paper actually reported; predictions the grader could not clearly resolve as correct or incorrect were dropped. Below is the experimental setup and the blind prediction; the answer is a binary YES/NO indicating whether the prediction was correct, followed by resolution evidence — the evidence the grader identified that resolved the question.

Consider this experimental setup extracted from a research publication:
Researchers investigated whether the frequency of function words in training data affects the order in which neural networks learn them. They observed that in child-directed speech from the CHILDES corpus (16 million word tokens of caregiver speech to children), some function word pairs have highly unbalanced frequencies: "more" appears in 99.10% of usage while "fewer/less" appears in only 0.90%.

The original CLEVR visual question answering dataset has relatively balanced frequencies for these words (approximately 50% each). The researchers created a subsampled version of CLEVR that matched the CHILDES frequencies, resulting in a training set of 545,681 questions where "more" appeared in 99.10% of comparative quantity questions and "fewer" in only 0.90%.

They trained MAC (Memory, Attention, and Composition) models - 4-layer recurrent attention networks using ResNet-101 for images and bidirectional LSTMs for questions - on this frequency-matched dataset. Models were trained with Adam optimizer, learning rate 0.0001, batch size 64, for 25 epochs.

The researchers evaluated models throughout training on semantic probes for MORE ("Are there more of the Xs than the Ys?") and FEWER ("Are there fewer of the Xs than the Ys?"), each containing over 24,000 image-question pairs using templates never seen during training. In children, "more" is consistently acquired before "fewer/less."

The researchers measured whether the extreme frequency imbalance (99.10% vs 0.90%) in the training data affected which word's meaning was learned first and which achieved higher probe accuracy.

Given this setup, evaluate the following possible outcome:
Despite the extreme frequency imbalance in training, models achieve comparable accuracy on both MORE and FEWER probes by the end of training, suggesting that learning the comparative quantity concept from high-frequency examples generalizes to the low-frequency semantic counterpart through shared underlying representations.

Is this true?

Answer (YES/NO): NO